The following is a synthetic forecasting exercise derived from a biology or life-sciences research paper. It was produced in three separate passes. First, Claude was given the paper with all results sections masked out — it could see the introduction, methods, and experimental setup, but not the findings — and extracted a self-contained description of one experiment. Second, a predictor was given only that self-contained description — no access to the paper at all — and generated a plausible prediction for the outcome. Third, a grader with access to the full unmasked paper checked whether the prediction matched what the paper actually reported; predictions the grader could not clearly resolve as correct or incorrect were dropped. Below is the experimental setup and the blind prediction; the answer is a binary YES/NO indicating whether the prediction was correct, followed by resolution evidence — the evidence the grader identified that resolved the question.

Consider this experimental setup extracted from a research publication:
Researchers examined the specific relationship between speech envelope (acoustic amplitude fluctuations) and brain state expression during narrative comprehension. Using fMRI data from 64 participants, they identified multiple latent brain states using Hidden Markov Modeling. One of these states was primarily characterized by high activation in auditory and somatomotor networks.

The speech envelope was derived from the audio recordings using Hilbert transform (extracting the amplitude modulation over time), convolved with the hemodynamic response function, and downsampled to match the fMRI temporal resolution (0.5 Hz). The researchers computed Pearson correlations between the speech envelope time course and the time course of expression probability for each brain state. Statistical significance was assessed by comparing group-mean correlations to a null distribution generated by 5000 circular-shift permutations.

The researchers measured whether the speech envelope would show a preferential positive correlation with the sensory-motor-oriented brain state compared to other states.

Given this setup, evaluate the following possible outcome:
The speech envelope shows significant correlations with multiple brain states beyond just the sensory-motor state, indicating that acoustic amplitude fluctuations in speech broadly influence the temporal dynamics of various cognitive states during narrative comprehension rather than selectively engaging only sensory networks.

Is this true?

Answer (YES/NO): YES